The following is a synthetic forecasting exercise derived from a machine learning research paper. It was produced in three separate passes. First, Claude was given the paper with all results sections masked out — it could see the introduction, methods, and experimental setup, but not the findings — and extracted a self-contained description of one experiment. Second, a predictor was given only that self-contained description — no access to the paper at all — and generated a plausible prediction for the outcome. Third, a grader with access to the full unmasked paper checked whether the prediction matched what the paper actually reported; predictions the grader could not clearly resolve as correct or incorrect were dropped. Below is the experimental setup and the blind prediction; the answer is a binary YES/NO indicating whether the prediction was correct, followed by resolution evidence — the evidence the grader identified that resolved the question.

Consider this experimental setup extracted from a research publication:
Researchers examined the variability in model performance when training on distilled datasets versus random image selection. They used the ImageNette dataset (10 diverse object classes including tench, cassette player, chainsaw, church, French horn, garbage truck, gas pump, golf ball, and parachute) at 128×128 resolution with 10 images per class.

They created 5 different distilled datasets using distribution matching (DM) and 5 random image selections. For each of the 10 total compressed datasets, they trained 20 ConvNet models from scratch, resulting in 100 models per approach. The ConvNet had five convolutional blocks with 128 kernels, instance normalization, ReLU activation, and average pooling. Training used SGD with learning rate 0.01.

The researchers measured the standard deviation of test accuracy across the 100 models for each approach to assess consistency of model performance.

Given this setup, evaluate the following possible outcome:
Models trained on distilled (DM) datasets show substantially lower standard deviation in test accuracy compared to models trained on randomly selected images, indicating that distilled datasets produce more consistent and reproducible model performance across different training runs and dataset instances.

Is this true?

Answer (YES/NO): YES